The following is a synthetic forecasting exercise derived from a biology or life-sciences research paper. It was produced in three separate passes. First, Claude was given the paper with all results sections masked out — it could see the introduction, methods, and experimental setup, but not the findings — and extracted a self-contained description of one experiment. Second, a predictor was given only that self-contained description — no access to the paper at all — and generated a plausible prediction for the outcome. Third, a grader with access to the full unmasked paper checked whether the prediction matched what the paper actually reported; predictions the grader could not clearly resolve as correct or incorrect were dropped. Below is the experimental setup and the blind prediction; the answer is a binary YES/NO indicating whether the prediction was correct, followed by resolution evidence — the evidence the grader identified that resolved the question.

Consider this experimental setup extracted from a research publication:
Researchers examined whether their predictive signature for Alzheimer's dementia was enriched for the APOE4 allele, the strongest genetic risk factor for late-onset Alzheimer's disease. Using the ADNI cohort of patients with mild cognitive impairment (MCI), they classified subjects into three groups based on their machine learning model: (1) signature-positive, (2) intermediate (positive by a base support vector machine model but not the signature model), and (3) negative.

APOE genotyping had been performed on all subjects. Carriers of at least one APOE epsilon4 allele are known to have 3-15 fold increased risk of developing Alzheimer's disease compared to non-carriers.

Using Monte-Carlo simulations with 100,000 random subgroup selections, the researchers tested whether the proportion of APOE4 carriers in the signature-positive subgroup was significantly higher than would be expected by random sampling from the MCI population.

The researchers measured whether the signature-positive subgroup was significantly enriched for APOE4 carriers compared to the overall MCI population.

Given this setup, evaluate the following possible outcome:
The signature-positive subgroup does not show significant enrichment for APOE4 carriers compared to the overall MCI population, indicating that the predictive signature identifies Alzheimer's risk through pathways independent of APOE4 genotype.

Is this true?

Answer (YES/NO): NO